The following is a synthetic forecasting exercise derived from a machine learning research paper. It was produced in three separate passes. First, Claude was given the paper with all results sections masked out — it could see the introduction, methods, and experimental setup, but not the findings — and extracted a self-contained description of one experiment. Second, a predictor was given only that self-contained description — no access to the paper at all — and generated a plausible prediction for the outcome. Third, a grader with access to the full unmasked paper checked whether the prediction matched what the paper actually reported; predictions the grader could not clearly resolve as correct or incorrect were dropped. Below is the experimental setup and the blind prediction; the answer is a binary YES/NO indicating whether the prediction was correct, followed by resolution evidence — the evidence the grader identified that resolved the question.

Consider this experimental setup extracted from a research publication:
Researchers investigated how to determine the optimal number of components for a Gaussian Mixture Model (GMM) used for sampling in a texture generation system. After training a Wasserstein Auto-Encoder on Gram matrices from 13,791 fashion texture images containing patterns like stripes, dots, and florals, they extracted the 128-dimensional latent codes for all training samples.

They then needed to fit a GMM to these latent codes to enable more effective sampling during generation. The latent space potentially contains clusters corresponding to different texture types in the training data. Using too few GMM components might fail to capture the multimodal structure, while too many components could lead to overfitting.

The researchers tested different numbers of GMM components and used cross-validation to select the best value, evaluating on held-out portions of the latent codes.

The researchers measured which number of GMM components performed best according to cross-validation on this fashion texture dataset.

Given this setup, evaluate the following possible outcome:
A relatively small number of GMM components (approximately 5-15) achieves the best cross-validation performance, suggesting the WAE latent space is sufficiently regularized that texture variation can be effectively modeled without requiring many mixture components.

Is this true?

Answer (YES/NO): YES